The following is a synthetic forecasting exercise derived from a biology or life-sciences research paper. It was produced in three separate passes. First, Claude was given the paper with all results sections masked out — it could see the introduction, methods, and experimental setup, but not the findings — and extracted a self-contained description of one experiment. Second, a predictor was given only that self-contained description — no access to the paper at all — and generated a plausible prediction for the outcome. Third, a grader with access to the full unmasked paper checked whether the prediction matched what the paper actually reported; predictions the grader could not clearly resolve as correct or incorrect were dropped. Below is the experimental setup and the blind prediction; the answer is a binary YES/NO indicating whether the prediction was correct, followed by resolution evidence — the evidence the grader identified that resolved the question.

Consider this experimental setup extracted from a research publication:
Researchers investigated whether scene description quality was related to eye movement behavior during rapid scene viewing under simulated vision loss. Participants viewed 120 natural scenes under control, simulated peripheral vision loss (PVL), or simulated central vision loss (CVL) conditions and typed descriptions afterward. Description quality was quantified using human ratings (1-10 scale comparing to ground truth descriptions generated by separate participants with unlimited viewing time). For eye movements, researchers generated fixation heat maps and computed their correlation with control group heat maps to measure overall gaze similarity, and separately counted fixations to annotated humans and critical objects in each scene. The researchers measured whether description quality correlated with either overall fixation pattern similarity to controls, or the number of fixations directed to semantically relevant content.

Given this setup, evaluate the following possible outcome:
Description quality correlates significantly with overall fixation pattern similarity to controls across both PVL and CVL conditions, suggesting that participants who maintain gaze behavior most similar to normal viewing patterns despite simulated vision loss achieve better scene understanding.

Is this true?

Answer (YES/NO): NO